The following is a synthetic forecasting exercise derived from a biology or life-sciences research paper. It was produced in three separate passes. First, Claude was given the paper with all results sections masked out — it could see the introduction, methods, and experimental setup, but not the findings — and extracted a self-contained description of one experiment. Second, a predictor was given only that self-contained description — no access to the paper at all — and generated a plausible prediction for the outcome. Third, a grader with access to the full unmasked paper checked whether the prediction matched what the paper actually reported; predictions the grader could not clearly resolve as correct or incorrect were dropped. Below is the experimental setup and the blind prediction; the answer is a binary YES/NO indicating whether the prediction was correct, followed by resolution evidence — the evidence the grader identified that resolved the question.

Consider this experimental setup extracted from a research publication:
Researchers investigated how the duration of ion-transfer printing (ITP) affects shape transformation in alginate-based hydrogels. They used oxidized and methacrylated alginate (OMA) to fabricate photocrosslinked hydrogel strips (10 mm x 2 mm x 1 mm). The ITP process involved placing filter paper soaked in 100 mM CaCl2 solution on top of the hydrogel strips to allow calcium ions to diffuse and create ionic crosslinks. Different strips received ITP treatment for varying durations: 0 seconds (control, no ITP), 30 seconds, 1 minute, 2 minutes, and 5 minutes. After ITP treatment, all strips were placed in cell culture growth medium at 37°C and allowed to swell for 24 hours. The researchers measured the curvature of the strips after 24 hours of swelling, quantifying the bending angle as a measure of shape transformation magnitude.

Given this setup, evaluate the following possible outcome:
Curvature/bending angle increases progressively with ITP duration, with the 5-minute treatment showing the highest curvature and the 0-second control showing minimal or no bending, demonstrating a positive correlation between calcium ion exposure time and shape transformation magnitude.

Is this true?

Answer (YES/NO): YES